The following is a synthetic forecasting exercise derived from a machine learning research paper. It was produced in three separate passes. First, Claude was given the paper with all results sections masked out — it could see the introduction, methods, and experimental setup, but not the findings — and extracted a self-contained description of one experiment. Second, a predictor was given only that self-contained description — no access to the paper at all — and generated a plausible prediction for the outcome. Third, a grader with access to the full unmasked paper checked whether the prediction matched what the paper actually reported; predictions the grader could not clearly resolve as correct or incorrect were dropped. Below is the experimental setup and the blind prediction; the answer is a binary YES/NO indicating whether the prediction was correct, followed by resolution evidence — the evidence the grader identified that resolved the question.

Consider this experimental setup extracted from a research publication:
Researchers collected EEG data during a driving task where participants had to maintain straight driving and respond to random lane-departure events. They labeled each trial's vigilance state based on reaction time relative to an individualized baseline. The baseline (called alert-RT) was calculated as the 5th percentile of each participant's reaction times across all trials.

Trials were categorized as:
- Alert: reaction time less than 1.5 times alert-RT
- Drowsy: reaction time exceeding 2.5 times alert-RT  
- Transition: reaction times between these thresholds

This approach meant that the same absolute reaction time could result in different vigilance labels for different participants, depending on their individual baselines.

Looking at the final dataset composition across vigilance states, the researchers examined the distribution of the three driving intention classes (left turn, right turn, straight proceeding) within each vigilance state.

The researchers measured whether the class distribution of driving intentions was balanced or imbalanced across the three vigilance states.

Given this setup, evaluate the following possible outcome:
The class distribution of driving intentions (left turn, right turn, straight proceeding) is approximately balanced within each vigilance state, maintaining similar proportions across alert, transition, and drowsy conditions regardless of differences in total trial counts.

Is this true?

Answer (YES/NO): NO